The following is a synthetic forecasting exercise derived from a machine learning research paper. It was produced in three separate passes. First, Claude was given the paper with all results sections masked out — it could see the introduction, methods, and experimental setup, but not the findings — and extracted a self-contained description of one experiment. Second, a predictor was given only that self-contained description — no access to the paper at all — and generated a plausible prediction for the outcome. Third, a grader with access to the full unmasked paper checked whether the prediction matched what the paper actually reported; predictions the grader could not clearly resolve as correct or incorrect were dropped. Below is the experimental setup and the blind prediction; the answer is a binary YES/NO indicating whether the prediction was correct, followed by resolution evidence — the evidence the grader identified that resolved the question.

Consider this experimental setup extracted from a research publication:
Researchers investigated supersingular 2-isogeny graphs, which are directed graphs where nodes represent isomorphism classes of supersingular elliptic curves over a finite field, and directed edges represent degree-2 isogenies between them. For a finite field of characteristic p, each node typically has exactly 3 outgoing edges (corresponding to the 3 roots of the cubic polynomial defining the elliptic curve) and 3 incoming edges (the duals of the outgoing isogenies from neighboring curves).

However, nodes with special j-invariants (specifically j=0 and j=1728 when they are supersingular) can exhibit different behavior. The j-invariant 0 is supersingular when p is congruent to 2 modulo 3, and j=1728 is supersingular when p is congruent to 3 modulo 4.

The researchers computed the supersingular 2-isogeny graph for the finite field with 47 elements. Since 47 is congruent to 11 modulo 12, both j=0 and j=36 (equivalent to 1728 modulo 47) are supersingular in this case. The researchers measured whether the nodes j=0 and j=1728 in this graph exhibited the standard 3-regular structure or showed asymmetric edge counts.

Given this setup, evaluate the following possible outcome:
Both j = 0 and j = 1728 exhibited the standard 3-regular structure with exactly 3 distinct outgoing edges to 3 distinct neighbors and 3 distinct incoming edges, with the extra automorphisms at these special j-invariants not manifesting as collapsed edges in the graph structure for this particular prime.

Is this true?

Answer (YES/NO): NO